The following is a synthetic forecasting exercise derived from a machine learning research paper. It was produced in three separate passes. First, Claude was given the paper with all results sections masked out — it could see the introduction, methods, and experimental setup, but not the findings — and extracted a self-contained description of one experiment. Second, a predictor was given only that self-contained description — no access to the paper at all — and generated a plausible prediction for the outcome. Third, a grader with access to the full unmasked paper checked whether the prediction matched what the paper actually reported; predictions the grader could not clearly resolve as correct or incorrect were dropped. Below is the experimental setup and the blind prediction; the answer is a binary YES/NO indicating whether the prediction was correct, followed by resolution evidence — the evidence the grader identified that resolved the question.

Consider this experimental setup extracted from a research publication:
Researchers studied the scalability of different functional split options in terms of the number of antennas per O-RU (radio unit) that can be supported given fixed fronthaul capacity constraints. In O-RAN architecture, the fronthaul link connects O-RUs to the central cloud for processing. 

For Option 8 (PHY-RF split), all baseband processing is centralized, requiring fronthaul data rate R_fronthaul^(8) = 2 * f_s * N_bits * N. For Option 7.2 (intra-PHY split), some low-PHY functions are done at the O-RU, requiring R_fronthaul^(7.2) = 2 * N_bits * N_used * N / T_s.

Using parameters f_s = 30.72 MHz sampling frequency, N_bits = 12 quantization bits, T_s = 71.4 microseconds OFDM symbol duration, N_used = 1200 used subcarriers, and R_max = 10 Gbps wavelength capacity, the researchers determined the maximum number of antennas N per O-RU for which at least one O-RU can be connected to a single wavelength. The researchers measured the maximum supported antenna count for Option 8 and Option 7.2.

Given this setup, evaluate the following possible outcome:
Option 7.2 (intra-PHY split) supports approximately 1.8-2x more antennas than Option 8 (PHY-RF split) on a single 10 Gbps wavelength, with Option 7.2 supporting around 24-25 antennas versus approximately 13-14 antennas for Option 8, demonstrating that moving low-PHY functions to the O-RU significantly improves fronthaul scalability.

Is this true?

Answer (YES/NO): YES